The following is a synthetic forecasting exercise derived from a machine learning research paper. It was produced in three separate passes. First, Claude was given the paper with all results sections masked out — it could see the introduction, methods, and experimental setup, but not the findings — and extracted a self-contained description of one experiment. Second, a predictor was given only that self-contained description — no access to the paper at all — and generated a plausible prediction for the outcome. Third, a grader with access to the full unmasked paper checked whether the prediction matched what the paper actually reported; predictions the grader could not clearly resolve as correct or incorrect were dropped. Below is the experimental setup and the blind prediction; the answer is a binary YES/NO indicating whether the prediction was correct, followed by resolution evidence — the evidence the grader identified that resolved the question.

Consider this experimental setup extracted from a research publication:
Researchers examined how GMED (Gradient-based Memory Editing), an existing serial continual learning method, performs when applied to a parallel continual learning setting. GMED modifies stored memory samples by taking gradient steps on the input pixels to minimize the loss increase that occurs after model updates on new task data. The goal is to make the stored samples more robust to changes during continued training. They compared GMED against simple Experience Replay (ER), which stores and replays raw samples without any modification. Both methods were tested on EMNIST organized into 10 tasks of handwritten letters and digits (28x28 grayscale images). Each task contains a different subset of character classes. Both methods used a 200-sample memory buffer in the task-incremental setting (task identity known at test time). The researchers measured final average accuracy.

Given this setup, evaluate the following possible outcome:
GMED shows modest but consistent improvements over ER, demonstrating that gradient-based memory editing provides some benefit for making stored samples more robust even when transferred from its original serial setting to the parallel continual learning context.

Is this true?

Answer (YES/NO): NO